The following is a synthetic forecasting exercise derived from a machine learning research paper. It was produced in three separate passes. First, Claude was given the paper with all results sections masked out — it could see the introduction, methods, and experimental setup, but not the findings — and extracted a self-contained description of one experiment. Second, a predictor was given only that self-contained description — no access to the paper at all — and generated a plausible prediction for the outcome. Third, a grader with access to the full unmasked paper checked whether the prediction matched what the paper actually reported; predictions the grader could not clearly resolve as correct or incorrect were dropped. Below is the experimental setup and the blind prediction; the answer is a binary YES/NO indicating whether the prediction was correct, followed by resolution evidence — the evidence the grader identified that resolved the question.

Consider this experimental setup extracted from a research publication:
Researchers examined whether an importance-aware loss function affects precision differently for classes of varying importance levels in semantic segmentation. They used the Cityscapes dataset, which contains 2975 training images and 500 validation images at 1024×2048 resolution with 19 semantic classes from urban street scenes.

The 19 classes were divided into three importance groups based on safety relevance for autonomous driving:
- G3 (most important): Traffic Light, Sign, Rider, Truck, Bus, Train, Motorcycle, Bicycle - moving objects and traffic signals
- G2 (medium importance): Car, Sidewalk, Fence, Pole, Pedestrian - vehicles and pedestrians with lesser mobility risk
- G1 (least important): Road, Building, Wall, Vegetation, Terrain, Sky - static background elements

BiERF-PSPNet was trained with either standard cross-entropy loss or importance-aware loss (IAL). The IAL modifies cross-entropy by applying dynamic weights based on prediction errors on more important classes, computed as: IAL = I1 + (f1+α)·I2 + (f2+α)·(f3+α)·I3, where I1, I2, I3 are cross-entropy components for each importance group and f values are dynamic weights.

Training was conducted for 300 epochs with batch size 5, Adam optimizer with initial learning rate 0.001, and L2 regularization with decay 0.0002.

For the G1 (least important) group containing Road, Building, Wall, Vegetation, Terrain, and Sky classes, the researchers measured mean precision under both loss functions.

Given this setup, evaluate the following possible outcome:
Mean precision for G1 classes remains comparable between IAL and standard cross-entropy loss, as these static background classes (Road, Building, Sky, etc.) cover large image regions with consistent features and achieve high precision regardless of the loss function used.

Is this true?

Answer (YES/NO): YES